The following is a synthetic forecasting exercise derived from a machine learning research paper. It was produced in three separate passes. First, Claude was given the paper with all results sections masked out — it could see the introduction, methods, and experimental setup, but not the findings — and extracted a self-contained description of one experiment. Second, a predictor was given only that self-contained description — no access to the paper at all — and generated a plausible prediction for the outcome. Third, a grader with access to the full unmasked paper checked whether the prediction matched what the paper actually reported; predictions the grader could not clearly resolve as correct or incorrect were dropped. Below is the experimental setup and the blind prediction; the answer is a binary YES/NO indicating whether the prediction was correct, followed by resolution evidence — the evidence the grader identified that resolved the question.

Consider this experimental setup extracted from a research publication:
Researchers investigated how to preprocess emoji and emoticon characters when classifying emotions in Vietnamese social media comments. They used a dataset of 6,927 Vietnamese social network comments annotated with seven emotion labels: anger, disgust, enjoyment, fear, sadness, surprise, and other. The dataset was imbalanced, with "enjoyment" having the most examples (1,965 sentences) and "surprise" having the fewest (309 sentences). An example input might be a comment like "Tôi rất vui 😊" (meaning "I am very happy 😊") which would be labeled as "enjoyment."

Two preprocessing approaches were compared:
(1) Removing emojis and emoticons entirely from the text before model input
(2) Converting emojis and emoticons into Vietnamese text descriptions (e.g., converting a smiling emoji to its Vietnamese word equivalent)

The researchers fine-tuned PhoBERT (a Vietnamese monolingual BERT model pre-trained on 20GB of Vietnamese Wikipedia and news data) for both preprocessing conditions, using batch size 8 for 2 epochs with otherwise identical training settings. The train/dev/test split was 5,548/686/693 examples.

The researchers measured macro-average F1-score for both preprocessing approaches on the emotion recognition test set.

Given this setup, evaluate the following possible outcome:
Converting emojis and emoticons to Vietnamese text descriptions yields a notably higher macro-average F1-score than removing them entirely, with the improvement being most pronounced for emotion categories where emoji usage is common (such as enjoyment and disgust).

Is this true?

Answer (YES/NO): NO